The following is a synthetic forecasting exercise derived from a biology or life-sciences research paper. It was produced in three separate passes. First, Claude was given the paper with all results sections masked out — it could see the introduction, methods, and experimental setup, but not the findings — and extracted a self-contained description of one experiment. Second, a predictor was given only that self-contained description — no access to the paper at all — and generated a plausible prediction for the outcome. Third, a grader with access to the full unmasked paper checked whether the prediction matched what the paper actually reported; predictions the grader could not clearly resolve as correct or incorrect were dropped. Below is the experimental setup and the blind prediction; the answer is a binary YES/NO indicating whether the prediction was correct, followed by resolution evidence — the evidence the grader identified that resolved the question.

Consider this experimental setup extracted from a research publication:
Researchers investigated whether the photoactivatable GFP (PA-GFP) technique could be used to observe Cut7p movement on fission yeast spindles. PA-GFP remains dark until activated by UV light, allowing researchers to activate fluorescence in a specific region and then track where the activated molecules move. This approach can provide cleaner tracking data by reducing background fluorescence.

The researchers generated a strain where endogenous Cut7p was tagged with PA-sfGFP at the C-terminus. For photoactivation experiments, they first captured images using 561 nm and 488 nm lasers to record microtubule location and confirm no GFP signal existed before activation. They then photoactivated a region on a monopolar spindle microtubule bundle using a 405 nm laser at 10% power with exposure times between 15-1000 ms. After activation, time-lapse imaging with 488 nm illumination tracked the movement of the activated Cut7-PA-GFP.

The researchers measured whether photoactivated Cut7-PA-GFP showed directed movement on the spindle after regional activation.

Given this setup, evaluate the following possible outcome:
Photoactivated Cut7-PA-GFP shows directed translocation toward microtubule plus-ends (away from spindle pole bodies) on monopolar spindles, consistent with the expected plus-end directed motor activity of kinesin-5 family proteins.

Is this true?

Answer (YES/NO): NO